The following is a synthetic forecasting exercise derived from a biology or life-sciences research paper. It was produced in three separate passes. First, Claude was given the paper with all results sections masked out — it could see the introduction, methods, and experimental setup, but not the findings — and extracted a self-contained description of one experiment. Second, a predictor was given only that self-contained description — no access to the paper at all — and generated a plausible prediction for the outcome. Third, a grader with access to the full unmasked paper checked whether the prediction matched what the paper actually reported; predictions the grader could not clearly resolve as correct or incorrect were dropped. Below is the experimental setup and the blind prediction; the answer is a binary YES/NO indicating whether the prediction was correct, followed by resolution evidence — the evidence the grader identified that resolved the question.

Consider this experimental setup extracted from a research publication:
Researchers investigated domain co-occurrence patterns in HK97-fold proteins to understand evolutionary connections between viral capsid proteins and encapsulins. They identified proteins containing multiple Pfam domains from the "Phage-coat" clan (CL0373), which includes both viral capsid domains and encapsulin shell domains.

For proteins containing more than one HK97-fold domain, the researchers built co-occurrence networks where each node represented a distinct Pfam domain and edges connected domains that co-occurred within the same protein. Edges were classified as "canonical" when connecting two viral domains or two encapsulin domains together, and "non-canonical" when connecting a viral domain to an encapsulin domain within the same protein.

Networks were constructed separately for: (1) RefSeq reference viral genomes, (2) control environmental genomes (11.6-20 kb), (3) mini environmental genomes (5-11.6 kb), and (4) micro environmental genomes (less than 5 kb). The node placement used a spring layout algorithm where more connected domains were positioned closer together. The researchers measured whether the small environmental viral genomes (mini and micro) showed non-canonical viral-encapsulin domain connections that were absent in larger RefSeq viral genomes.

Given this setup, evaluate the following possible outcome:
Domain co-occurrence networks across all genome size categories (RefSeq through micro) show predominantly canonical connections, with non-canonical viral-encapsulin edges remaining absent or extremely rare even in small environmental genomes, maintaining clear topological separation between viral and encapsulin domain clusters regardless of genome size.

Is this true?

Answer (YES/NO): NO